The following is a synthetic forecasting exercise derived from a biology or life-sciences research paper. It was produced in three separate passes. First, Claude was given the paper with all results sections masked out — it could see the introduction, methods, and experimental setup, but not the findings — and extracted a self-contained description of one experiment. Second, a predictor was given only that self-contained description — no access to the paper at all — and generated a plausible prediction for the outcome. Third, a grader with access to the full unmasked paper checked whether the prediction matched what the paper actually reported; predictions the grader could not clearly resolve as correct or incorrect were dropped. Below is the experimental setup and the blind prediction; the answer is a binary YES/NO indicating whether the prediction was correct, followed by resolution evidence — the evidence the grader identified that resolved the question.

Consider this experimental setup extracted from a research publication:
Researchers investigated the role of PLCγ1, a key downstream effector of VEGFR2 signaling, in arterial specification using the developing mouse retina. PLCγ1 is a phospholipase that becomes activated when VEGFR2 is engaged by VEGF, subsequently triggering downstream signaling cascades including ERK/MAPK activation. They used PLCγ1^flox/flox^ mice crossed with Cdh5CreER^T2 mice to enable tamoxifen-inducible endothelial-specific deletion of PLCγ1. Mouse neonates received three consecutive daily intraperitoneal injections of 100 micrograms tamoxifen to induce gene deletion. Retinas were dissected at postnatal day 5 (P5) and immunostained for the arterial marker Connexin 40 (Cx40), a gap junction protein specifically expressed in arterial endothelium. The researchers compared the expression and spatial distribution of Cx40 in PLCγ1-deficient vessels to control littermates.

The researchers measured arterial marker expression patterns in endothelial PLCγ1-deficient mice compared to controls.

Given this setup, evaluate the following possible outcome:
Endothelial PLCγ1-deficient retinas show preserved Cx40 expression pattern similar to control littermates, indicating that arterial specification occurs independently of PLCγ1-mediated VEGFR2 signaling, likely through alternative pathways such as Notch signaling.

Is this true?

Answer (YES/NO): NO